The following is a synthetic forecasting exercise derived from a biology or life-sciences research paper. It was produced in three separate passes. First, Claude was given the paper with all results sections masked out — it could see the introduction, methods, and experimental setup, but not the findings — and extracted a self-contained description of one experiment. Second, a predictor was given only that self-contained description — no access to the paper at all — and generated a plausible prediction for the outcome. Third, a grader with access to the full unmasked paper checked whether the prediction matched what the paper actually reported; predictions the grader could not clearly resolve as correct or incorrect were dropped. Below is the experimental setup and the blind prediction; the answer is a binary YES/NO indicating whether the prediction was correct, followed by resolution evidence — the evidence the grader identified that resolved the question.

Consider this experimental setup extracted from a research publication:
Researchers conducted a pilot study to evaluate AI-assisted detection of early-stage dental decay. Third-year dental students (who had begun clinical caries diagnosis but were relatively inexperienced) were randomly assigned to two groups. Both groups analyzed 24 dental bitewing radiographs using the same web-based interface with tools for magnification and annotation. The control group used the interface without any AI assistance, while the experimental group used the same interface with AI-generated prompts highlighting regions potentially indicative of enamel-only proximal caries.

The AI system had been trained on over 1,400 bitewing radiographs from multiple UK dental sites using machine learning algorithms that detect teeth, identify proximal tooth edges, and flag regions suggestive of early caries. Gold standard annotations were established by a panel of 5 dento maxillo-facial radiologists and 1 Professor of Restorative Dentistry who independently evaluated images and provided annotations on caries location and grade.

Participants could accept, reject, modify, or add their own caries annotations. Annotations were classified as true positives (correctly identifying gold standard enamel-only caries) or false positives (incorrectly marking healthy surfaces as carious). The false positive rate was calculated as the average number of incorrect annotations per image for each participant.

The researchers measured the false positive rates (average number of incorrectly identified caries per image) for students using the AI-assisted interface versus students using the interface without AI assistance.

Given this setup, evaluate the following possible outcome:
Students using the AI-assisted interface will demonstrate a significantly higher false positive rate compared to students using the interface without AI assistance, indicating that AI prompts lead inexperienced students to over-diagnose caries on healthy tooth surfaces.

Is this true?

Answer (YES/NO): NO